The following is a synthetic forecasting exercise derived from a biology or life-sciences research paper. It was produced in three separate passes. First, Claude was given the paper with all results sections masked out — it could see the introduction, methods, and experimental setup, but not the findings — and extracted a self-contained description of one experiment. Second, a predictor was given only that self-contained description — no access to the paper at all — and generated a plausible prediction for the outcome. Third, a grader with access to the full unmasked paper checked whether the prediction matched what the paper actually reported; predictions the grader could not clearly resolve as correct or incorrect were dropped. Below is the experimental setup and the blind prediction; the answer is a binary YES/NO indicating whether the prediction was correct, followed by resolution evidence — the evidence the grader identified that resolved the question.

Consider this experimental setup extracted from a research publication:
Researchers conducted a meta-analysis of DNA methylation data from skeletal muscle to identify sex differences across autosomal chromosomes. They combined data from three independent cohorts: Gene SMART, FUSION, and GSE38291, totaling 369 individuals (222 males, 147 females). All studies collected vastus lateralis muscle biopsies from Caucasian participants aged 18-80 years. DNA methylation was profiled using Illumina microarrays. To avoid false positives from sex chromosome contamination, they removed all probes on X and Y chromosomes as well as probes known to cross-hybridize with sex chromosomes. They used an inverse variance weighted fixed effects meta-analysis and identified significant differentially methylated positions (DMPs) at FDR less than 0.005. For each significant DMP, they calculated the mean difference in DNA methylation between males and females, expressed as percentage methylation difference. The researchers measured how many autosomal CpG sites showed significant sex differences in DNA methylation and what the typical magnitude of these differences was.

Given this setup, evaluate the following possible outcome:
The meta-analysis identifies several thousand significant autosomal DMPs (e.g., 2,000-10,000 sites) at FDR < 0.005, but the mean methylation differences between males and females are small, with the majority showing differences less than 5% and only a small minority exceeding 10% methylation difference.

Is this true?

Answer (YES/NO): NO